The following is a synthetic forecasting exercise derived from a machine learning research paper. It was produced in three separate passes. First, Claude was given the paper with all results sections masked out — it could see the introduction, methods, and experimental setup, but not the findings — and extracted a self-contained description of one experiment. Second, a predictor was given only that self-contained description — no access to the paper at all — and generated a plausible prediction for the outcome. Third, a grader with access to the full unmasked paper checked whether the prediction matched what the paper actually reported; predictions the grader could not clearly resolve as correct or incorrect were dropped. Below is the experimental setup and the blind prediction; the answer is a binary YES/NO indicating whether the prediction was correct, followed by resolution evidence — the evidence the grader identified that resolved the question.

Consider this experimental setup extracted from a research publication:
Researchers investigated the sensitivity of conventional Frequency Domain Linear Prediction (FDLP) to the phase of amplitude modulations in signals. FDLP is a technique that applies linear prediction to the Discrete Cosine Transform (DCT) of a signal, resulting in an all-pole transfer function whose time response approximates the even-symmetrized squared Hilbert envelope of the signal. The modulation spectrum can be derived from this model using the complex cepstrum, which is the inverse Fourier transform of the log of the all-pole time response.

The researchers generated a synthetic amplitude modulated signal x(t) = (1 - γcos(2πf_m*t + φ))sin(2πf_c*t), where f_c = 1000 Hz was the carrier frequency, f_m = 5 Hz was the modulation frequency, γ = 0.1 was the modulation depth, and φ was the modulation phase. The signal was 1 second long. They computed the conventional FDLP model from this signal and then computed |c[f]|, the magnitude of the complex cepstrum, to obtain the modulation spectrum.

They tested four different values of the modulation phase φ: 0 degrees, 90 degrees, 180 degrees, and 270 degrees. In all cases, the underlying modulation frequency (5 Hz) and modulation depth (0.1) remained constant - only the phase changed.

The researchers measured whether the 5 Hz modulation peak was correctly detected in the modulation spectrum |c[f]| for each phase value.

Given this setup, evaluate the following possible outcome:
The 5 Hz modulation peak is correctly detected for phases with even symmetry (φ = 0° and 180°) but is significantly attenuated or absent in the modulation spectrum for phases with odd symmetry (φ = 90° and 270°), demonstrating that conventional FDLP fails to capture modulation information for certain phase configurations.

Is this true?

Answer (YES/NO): NO